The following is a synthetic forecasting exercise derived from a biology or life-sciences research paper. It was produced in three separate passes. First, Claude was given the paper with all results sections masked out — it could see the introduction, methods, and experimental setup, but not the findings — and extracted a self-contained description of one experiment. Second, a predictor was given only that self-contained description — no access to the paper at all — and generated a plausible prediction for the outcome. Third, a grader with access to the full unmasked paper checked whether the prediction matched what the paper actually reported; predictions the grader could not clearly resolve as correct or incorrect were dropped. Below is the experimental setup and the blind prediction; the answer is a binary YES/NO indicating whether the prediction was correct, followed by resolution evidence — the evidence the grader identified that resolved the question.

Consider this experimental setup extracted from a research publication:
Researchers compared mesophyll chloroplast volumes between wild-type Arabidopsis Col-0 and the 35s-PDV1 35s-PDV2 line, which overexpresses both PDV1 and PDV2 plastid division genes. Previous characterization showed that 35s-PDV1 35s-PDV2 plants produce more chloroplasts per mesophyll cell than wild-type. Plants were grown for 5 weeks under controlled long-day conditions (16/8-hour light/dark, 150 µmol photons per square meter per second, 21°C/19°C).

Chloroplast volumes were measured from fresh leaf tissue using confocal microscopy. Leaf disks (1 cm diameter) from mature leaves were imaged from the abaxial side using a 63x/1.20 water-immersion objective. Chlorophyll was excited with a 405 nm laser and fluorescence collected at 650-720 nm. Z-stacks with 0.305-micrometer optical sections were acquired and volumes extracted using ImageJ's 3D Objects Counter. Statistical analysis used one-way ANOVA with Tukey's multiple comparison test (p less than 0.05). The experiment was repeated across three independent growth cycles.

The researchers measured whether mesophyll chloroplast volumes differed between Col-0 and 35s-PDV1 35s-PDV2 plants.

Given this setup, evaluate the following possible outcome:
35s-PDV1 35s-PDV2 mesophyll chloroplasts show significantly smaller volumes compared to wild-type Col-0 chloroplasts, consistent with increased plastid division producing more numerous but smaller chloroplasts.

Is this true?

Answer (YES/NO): NO